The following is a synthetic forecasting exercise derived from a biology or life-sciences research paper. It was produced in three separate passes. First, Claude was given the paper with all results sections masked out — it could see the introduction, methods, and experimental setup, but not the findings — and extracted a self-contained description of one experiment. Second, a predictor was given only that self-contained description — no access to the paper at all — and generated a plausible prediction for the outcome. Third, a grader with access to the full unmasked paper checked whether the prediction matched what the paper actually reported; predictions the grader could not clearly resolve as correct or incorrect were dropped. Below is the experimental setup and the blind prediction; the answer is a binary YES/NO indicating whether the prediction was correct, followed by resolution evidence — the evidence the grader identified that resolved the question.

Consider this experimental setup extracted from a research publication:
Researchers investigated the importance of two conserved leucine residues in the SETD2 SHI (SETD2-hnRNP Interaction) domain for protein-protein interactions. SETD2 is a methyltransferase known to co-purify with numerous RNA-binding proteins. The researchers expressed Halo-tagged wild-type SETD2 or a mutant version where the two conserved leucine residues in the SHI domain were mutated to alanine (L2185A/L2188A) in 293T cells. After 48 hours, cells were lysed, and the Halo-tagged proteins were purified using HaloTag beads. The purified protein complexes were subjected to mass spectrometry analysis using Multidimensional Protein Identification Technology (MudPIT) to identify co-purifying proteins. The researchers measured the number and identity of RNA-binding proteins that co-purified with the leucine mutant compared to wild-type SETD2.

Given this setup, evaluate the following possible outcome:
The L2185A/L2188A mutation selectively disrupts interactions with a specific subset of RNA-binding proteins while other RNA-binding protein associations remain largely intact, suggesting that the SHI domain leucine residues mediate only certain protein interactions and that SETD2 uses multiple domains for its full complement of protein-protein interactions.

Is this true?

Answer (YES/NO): NO